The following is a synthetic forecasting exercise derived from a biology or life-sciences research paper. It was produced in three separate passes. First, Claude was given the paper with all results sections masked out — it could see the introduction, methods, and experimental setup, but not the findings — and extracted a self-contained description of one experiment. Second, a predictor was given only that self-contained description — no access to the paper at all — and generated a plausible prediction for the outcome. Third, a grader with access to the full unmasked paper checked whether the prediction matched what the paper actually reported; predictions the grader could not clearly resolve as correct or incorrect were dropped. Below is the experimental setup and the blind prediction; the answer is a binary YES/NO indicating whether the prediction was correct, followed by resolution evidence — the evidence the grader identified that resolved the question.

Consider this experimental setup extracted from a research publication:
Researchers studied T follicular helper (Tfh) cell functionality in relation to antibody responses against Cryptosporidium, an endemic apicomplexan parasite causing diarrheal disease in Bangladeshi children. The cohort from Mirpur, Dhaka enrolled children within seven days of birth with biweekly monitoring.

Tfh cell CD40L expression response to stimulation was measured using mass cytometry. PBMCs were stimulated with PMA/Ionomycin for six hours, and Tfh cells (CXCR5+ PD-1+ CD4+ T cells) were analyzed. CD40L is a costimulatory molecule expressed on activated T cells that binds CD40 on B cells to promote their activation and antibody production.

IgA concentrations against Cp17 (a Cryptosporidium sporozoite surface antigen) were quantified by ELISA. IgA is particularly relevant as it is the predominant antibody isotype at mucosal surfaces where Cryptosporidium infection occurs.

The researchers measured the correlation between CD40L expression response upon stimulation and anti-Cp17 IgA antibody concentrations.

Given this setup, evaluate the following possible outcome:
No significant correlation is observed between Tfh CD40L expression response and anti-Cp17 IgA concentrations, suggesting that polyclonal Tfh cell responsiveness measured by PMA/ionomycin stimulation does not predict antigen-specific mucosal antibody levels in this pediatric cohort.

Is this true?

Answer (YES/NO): NO